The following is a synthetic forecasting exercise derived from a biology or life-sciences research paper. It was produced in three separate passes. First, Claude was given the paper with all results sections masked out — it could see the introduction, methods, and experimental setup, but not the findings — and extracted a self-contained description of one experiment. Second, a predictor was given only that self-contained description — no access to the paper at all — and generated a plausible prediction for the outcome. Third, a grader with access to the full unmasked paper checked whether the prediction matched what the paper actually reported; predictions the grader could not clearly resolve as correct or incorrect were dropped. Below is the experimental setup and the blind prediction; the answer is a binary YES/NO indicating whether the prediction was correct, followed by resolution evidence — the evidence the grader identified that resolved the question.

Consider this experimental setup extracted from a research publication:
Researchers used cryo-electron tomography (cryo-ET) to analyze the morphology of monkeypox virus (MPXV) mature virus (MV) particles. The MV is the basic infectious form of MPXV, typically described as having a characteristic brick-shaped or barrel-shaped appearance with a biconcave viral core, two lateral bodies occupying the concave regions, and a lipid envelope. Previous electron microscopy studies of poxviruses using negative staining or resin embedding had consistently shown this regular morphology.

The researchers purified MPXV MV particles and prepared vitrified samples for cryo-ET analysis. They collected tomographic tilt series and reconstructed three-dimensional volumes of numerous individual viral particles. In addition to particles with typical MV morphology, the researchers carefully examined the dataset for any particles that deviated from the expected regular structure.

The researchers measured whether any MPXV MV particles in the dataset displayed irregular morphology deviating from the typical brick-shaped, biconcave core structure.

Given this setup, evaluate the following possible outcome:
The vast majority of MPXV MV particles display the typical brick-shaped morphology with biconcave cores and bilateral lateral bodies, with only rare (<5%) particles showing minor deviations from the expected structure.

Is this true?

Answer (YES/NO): NO